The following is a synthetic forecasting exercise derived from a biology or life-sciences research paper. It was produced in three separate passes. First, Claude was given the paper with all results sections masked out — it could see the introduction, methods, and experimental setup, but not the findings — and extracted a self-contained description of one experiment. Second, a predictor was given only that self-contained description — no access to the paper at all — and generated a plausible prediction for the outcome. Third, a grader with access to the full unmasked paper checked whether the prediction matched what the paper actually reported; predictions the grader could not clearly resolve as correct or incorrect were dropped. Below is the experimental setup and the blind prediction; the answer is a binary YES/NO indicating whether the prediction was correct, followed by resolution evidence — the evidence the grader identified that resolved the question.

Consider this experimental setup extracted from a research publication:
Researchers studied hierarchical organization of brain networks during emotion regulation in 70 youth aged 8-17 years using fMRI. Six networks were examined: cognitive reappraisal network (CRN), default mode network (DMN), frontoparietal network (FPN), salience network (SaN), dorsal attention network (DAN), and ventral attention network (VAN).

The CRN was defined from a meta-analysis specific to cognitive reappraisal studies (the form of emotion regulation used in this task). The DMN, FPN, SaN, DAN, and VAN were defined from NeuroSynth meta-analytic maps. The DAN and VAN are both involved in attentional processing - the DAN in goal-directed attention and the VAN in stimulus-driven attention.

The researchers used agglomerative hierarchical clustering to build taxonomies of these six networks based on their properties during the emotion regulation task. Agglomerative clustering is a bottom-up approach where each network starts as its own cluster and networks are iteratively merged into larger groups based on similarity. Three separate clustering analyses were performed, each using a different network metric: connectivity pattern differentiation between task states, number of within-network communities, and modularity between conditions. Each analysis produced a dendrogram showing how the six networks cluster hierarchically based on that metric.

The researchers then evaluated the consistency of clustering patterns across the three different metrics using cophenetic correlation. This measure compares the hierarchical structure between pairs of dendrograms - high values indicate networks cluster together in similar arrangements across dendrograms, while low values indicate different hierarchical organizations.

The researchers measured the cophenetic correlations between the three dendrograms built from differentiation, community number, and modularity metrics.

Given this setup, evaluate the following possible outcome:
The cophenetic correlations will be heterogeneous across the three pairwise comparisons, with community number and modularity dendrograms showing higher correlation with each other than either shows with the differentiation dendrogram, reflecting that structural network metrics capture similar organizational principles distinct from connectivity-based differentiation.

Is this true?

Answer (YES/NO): NO